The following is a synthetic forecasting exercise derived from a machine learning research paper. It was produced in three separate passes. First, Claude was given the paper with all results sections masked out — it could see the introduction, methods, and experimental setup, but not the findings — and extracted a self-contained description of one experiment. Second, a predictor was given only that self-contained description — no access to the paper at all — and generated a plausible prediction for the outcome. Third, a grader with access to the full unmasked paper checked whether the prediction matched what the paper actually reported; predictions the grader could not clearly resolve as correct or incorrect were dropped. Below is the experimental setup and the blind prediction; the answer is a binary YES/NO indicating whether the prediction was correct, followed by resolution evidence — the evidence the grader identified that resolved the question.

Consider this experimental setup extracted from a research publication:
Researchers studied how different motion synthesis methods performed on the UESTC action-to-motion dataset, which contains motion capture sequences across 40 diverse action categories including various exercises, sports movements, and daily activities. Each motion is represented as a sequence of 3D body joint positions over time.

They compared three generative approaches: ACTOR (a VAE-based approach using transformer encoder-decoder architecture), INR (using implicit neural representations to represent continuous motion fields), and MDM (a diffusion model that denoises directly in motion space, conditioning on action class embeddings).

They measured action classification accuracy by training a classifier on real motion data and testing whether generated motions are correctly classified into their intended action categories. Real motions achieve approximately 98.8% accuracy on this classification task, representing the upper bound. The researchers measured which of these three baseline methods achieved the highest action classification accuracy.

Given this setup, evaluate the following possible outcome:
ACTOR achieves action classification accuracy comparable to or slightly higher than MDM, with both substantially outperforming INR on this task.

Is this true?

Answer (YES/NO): NO